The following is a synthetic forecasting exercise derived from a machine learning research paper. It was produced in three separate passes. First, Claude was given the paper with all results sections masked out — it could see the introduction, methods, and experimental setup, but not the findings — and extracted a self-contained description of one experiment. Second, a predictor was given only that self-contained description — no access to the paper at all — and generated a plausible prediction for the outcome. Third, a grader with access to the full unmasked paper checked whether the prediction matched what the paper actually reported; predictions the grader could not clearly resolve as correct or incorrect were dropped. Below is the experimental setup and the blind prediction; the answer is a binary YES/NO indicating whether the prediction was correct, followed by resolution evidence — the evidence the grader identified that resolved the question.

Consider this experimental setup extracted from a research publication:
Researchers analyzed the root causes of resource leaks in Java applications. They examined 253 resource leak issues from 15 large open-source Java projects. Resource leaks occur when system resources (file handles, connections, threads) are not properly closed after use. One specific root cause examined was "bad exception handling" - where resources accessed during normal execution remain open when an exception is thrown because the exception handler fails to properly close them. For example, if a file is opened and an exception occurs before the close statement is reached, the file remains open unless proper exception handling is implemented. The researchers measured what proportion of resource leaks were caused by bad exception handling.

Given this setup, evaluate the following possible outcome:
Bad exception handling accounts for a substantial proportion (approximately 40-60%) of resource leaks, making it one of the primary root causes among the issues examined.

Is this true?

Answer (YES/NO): NO